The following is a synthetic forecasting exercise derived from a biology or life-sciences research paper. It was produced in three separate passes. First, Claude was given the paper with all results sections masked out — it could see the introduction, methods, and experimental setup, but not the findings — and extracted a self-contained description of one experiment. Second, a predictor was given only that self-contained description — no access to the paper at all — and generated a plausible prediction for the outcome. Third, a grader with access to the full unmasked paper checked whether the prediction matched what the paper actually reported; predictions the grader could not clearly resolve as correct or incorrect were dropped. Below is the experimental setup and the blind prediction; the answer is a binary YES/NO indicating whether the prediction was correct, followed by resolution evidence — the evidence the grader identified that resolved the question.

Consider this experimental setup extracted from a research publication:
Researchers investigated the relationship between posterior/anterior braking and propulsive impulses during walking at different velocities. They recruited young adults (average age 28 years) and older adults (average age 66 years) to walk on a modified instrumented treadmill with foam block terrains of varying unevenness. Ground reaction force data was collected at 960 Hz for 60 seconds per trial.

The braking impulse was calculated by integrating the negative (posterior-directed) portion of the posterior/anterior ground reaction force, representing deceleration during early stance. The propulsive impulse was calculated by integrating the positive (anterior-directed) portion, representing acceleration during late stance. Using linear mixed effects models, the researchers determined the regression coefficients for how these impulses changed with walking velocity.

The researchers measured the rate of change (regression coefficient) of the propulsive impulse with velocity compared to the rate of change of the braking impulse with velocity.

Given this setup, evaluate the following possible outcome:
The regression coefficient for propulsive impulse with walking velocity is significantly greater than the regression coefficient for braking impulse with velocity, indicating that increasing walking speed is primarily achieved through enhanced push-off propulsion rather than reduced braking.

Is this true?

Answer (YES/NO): NO